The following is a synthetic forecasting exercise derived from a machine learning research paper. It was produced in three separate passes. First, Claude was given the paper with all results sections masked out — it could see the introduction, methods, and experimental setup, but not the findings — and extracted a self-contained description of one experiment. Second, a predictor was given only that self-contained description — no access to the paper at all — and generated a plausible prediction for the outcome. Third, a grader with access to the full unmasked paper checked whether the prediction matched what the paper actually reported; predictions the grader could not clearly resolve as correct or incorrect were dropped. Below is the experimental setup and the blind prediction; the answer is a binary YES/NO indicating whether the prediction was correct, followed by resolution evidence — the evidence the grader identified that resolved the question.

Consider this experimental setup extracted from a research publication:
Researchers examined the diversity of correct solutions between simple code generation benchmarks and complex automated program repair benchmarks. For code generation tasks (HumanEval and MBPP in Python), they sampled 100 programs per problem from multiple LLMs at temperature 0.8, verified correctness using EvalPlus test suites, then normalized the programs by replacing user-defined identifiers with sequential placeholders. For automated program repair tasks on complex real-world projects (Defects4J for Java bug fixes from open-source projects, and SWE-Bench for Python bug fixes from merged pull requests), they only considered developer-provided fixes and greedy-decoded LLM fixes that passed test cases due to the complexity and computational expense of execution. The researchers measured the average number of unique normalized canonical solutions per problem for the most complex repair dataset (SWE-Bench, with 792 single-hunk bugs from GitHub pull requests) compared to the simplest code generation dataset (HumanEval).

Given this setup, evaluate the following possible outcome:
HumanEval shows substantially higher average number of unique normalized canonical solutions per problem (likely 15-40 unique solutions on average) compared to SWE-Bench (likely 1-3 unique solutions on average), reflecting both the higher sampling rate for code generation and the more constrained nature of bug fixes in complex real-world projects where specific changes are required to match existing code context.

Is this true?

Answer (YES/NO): NO